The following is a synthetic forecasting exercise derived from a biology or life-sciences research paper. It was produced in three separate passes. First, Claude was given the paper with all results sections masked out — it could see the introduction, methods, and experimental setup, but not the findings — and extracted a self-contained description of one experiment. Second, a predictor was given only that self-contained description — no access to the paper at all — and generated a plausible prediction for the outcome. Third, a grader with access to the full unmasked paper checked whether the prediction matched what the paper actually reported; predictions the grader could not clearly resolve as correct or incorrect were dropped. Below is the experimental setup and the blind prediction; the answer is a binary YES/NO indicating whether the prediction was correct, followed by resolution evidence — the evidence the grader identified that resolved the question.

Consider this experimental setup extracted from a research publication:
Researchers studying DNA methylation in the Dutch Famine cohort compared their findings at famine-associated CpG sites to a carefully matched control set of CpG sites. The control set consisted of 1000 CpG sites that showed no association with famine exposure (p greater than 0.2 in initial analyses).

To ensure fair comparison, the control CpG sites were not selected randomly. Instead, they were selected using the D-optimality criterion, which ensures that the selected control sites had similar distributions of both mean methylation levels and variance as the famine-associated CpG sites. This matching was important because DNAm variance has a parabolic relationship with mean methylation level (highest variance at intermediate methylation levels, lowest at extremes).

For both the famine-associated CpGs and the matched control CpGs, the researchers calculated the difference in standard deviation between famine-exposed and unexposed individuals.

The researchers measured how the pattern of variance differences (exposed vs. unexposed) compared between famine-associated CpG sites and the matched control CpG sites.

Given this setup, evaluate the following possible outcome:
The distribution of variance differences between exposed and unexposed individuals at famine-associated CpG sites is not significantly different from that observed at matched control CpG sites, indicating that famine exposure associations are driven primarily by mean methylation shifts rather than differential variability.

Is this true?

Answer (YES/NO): NO